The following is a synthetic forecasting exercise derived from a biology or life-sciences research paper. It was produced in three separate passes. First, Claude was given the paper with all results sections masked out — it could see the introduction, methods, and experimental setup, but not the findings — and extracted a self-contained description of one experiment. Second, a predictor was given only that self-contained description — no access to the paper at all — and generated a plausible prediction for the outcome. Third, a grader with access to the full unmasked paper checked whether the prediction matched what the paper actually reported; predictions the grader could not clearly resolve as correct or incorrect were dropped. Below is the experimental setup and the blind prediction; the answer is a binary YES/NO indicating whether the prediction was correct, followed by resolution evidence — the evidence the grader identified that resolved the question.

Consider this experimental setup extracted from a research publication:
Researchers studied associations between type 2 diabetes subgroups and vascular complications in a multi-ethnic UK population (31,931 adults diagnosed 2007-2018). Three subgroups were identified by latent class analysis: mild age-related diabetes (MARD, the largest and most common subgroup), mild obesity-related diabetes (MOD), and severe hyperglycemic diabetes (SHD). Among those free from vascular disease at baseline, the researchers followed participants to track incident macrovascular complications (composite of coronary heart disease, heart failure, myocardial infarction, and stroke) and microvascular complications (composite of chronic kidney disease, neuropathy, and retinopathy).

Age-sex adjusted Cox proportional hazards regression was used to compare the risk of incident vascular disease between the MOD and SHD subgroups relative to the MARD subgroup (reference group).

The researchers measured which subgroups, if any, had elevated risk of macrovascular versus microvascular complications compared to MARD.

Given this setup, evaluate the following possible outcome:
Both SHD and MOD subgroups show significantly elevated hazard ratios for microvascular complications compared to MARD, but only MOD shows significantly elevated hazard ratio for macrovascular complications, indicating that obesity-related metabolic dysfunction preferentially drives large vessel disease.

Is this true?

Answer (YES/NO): NO